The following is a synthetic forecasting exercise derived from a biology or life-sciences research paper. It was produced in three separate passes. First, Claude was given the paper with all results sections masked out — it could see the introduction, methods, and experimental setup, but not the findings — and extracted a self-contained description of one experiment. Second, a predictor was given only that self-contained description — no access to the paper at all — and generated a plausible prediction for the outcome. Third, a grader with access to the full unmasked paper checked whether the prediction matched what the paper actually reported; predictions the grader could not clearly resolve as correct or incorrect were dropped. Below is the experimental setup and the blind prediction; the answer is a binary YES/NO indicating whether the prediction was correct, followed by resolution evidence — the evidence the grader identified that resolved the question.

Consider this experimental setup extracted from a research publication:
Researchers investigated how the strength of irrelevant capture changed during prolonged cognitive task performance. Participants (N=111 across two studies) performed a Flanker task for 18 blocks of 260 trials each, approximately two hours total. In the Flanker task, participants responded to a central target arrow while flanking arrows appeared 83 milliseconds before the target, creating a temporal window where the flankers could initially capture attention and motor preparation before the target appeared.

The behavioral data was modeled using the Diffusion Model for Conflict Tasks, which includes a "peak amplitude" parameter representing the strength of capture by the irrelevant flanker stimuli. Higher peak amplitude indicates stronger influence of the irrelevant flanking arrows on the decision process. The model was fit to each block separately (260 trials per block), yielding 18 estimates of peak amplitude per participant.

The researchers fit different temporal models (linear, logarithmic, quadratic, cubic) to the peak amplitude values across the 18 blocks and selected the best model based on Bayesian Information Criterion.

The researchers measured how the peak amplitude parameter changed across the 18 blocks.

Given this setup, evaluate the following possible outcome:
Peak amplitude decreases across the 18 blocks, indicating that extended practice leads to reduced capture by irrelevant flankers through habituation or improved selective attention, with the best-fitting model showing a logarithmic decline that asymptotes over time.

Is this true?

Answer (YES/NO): NO